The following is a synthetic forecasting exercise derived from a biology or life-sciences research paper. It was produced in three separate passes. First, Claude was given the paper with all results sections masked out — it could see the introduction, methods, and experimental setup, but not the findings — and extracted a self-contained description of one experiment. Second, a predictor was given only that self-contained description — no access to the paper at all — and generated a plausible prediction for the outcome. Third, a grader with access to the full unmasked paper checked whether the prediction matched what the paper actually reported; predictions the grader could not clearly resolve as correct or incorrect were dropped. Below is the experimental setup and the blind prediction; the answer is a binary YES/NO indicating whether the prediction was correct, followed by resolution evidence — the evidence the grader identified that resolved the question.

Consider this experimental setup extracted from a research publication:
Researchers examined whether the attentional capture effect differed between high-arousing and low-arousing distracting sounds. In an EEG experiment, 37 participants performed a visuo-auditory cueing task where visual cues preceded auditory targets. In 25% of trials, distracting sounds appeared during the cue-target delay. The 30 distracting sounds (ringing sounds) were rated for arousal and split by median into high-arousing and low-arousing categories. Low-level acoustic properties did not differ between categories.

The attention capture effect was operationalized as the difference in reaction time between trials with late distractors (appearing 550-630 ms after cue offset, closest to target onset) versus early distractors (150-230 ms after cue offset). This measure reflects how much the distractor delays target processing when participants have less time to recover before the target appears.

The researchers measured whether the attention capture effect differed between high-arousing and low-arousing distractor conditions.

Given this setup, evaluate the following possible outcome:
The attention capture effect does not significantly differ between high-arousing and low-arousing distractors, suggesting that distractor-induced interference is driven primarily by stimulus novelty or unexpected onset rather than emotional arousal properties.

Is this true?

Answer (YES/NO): YES